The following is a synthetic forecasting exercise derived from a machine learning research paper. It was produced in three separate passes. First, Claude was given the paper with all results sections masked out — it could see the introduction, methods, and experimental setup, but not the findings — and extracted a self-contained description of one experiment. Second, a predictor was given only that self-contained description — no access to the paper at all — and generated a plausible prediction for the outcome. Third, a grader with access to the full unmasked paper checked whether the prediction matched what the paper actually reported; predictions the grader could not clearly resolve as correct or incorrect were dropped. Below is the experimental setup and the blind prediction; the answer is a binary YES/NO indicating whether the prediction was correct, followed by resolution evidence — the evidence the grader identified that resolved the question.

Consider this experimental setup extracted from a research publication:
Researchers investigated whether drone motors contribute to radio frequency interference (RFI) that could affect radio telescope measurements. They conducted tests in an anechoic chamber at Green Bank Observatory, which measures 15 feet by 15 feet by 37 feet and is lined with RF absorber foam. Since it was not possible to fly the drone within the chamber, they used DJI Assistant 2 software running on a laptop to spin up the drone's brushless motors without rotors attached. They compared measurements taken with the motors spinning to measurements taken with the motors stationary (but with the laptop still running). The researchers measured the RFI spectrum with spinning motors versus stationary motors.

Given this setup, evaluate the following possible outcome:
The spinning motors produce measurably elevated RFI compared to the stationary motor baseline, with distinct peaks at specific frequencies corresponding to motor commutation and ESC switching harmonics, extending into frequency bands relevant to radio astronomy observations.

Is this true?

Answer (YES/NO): NO